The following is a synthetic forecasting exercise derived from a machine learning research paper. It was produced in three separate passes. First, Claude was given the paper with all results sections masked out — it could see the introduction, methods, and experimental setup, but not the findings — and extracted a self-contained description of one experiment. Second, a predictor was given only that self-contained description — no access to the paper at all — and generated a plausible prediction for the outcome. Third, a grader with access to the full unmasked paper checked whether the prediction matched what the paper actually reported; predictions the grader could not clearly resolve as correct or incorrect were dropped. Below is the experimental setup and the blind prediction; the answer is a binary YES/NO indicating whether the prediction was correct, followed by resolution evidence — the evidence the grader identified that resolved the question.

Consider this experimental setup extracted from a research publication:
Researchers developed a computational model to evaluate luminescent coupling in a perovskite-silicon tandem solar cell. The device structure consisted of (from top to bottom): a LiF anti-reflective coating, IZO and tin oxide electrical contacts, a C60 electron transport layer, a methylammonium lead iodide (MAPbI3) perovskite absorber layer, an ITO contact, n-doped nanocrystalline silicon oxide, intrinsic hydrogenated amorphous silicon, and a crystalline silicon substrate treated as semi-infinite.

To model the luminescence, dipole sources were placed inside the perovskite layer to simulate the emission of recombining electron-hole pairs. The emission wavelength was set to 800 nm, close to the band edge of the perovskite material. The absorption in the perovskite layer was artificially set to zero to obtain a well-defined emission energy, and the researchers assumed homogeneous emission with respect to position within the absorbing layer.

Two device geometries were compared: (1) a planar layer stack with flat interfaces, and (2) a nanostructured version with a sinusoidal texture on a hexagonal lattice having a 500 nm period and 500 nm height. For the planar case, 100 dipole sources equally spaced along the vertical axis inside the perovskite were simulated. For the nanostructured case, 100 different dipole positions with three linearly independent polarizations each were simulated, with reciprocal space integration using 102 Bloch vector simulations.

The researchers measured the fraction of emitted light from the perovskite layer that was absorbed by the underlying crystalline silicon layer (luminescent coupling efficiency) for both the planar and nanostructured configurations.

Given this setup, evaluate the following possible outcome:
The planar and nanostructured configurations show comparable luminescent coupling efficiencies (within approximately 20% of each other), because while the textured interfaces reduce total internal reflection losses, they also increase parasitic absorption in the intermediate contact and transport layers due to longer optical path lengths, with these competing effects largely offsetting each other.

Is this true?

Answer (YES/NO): NO